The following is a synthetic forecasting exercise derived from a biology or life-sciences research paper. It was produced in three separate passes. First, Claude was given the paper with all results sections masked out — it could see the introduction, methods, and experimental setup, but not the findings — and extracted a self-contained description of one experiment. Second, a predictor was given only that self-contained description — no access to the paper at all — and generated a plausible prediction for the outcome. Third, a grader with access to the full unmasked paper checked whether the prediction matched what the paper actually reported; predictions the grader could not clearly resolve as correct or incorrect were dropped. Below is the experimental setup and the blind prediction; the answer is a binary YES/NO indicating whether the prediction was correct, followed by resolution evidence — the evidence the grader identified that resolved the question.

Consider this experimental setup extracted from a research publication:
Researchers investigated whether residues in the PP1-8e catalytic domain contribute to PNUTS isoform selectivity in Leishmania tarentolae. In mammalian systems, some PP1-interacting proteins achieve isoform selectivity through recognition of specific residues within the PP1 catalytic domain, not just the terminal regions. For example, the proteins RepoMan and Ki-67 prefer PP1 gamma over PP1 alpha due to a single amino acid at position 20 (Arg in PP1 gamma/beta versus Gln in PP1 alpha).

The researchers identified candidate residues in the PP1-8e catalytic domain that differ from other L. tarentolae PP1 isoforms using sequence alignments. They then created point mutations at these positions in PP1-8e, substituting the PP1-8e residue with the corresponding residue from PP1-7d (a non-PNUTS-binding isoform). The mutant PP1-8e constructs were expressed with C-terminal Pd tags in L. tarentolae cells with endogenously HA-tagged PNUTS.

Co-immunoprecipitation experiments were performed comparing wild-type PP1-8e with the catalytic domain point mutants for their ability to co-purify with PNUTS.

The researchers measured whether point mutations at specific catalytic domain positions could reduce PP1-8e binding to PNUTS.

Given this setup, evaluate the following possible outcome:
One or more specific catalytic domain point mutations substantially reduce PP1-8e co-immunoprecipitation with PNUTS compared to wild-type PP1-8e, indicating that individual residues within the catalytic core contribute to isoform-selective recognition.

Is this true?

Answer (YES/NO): YES